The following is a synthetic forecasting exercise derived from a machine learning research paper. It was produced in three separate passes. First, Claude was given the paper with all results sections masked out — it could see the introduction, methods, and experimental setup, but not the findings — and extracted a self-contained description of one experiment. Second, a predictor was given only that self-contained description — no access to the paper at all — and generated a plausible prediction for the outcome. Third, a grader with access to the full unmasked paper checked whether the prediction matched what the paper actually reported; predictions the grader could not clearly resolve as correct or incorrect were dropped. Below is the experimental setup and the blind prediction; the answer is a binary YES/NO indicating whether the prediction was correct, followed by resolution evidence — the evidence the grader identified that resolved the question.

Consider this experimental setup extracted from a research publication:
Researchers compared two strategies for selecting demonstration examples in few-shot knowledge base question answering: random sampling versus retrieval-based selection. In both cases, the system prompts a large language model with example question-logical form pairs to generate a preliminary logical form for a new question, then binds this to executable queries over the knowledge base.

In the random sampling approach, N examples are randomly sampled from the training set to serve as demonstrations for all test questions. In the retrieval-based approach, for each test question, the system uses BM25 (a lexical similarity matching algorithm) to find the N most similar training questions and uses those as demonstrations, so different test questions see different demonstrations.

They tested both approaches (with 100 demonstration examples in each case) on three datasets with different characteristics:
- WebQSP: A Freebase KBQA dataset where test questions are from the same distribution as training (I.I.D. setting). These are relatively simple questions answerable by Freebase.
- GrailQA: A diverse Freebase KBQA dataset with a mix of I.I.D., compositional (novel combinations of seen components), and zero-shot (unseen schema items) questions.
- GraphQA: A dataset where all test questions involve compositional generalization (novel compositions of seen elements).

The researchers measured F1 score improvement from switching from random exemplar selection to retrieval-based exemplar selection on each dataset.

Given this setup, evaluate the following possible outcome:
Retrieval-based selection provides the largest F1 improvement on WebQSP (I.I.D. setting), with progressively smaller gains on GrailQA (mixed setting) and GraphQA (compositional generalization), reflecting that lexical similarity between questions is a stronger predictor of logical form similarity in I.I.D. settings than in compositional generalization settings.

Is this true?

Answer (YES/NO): YES